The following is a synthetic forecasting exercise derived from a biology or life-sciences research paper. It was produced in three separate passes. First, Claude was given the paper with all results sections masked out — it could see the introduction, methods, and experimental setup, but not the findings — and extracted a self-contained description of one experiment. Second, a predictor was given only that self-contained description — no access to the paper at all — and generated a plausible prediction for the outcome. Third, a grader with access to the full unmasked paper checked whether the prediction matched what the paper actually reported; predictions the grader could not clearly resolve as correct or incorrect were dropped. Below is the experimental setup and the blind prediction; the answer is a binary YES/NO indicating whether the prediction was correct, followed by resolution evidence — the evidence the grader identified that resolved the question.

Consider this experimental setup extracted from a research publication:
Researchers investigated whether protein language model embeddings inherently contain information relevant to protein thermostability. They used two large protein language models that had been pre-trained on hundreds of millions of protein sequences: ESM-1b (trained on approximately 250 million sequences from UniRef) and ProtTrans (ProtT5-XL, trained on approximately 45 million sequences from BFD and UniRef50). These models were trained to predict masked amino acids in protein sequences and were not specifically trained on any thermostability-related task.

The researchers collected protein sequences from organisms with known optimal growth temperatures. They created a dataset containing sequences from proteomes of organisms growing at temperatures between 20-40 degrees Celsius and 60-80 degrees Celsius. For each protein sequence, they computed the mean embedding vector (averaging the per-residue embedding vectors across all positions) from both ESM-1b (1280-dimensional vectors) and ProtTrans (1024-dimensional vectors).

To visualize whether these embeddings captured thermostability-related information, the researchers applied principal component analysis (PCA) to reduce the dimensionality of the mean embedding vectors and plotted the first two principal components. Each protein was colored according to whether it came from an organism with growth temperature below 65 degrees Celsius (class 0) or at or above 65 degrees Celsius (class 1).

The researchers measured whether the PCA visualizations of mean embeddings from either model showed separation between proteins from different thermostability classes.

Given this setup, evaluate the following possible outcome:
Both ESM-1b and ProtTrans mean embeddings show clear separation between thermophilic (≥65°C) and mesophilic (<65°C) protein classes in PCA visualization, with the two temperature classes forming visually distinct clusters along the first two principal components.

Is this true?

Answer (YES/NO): YES